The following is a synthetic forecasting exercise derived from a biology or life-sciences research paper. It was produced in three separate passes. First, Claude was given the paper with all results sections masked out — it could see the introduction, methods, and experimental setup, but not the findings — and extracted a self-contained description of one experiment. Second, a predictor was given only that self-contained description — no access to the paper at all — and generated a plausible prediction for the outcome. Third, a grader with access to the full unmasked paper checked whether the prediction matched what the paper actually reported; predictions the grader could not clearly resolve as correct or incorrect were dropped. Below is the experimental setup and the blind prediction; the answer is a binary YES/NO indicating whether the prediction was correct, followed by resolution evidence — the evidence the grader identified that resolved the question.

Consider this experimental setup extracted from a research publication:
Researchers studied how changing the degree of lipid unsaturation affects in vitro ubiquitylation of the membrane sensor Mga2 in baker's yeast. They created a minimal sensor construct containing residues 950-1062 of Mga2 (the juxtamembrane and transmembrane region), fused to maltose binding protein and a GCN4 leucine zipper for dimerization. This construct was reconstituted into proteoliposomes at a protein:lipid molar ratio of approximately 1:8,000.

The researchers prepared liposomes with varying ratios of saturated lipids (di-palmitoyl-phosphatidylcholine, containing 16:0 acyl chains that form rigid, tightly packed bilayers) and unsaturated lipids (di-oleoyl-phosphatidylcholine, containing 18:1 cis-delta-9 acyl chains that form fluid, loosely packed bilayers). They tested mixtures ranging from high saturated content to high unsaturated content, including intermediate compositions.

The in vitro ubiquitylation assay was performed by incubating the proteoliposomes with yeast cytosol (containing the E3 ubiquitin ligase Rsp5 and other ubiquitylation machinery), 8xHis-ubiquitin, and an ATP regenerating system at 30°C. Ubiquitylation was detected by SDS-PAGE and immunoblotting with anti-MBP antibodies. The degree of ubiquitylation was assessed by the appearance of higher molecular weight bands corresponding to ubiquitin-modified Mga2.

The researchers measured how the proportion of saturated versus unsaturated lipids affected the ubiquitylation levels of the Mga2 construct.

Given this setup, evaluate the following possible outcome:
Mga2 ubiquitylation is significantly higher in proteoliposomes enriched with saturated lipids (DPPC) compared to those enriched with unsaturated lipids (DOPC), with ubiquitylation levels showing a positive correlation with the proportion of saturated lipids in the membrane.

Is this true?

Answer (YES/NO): NO